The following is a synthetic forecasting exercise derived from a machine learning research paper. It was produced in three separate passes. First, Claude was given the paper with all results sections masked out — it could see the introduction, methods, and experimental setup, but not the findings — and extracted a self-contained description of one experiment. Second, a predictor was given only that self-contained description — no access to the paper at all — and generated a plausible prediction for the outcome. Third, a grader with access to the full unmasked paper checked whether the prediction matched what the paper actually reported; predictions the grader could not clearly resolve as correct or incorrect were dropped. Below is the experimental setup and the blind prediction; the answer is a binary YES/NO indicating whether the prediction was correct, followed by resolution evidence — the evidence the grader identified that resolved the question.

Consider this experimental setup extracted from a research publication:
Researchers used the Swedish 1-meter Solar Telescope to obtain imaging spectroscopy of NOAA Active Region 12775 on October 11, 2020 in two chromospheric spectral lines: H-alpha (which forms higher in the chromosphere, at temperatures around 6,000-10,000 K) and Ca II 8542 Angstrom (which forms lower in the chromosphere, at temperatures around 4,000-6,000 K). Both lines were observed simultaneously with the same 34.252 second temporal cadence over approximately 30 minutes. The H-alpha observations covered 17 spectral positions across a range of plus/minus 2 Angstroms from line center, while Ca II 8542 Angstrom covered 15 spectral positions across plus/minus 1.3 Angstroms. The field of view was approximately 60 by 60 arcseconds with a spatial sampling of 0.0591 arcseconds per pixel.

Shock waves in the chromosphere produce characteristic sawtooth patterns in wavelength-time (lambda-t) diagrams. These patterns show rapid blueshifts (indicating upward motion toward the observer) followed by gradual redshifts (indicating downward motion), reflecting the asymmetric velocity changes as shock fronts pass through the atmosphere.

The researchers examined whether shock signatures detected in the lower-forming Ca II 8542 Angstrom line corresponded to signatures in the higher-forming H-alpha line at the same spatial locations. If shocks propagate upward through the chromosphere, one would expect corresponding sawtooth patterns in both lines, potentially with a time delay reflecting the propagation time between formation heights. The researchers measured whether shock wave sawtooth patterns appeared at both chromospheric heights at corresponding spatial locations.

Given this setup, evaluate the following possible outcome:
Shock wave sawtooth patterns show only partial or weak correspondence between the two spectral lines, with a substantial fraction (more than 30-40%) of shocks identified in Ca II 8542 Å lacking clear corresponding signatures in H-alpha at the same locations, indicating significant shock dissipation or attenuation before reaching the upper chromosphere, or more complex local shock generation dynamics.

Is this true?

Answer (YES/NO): NO